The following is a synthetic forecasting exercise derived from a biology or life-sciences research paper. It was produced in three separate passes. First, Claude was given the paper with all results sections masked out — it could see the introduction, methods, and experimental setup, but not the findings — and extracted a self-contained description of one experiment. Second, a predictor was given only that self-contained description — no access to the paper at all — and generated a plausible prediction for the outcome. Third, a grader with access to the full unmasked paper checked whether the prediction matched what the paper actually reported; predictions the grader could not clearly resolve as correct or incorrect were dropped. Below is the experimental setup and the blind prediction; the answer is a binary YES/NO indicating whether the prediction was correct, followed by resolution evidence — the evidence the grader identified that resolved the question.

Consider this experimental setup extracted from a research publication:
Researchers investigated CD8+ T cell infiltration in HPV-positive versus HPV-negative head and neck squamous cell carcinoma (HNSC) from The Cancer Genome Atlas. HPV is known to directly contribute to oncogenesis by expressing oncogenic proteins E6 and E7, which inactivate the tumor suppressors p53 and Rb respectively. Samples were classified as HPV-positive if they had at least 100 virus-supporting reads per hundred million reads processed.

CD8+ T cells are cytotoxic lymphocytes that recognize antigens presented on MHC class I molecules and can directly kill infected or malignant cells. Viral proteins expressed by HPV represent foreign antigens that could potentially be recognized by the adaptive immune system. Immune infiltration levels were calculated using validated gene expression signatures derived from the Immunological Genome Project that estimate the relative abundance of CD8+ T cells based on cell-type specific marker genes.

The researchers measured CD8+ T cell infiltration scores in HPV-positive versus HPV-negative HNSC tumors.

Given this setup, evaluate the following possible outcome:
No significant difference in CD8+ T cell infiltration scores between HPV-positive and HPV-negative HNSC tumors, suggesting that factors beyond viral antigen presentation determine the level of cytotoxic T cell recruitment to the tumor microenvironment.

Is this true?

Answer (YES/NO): NO